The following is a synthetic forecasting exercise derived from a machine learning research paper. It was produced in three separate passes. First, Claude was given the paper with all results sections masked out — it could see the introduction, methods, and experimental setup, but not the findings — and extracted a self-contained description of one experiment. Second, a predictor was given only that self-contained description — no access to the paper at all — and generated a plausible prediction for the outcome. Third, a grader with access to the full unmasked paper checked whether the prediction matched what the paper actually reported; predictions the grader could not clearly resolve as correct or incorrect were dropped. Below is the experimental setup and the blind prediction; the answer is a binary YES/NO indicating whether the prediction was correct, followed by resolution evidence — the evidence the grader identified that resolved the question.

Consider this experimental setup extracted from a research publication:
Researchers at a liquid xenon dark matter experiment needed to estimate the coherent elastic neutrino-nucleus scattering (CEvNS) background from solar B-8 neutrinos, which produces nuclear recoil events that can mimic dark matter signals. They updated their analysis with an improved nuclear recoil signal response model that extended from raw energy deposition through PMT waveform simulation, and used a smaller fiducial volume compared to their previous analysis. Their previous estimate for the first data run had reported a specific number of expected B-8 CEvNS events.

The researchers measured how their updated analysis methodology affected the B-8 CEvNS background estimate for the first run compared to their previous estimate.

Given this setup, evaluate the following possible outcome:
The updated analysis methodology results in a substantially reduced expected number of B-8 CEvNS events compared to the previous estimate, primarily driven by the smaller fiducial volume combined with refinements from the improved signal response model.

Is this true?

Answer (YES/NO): YES